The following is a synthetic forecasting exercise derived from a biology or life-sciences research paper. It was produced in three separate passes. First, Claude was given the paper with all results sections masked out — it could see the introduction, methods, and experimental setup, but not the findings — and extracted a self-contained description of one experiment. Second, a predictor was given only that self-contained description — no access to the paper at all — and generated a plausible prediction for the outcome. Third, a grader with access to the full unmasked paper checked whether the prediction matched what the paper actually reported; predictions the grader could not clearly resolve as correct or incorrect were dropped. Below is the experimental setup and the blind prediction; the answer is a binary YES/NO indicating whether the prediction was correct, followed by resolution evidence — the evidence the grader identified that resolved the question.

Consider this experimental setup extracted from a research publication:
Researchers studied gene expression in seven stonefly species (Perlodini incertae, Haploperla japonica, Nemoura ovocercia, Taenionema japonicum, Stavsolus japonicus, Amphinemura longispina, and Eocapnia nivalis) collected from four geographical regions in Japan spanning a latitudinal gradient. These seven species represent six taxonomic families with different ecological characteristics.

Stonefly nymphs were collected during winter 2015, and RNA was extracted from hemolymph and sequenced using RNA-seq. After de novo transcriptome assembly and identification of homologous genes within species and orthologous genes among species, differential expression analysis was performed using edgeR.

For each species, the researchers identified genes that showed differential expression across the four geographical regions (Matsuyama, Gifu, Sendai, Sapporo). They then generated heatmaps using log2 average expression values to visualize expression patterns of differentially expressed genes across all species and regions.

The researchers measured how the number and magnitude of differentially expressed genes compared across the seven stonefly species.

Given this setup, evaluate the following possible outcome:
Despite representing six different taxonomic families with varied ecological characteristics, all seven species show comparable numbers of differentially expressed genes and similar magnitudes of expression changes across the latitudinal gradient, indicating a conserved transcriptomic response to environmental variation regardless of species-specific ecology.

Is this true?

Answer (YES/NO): NO